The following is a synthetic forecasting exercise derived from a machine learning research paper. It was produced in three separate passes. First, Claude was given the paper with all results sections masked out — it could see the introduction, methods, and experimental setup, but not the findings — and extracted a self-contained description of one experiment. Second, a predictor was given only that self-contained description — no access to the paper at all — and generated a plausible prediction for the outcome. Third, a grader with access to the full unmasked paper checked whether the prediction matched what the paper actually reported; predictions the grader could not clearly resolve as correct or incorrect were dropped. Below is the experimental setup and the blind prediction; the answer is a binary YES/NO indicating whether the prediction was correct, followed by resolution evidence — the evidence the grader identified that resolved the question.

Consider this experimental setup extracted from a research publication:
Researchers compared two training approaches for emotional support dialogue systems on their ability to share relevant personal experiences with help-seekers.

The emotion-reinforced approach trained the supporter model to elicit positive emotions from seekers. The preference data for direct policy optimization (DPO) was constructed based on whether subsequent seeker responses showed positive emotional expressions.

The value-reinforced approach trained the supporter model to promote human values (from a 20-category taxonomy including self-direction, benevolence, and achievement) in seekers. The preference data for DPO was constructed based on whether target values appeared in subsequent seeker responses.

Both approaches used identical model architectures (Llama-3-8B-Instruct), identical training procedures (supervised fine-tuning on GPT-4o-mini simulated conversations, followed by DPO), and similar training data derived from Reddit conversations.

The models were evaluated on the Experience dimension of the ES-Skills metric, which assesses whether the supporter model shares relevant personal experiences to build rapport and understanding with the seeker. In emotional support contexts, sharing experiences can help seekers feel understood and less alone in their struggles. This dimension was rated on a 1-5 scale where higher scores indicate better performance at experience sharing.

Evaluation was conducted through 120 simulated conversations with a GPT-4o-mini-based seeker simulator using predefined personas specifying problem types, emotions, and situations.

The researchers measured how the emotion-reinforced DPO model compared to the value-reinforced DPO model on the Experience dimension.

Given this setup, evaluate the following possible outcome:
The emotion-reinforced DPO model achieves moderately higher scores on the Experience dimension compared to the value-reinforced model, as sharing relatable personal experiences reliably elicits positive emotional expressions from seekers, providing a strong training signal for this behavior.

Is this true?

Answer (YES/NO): YES